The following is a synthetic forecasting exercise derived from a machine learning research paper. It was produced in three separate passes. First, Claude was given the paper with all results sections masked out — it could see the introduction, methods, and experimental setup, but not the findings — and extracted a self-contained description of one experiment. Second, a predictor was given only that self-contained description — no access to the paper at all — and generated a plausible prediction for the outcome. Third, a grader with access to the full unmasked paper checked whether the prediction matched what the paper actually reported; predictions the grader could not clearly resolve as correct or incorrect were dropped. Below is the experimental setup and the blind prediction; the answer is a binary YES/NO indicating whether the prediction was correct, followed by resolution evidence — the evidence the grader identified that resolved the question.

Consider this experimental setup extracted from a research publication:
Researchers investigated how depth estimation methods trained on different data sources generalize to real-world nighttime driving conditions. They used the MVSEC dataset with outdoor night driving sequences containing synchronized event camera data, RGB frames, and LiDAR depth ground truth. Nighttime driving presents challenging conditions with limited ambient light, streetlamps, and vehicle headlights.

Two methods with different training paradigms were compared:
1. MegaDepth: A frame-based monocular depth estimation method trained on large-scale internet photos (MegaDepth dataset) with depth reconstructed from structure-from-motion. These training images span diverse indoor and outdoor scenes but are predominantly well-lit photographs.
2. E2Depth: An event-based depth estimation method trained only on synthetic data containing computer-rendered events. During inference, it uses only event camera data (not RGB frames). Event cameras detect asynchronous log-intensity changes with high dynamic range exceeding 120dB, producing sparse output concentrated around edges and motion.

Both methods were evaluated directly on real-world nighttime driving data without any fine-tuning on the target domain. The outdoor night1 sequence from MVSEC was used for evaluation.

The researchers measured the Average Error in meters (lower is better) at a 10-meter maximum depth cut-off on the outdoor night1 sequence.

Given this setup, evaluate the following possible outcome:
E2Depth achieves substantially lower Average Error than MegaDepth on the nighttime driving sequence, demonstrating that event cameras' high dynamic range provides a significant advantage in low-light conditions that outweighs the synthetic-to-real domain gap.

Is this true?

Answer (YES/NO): YES